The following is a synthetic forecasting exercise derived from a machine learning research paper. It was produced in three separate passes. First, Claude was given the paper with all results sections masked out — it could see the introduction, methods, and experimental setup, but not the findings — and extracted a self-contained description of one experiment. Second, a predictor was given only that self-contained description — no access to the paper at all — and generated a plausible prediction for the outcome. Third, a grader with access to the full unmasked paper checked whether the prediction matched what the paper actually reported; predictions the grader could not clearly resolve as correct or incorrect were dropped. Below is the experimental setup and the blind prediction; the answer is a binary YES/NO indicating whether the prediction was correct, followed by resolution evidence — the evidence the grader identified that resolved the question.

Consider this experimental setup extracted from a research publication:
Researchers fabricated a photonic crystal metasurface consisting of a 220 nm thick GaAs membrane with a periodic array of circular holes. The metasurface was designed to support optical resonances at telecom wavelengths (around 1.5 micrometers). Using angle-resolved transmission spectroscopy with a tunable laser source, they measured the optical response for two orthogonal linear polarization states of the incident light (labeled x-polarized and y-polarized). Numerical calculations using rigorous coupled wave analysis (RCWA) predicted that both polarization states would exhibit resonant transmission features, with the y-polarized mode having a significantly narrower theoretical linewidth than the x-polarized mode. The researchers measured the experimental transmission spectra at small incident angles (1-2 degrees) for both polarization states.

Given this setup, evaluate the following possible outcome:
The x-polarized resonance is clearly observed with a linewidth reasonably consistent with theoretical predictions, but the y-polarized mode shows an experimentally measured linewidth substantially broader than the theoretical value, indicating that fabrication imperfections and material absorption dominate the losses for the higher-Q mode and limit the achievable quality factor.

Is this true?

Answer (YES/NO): NO